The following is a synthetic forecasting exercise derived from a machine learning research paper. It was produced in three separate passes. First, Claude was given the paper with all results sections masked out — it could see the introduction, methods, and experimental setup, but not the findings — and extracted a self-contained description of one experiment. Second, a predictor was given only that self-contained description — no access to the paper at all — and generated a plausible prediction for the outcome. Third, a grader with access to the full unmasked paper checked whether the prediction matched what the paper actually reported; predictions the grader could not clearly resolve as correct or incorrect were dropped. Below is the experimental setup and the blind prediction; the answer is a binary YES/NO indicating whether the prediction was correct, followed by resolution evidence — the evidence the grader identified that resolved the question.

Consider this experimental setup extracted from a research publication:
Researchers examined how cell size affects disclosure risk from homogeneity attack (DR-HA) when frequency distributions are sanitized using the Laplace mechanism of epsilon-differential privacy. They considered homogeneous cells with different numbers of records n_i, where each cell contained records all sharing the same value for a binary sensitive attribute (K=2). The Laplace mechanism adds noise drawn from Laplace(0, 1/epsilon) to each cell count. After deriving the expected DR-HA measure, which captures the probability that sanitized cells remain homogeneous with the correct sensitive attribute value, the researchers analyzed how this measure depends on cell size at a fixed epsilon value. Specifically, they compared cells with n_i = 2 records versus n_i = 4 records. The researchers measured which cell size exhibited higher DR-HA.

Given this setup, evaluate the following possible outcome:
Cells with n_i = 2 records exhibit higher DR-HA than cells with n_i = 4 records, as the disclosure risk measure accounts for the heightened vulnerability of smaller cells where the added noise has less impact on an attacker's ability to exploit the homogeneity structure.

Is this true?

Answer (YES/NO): NO